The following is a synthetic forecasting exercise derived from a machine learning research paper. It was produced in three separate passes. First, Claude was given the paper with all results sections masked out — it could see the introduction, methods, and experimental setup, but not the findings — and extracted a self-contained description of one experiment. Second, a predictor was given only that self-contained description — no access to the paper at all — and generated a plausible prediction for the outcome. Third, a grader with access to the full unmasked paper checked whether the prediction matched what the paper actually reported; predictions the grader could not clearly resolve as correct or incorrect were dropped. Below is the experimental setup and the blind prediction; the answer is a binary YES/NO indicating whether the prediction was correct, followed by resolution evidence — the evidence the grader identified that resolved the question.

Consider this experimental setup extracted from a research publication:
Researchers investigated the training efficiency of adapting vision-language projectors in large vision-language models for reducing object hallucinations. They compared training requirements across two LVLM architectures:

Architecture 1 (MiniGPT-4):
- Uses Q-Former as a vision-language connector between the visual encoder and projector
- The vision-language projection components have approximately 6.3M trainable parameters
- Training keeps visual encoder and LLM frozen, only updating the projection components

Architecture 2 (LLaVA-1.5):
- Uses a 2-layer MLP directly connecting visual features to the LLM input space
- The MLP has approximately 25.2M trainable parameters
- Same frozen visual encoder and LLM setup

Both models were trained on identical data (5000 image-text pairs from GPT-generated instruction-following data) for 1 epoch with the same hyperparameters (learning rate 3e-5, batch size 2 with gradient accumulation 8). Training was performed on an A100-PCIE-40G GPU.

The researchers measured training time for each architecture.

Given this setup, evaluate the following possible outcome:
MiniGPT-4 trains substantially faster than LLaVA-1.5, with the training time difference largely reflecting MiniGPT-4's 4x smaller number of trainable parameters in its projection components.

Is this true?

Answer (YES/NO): NO